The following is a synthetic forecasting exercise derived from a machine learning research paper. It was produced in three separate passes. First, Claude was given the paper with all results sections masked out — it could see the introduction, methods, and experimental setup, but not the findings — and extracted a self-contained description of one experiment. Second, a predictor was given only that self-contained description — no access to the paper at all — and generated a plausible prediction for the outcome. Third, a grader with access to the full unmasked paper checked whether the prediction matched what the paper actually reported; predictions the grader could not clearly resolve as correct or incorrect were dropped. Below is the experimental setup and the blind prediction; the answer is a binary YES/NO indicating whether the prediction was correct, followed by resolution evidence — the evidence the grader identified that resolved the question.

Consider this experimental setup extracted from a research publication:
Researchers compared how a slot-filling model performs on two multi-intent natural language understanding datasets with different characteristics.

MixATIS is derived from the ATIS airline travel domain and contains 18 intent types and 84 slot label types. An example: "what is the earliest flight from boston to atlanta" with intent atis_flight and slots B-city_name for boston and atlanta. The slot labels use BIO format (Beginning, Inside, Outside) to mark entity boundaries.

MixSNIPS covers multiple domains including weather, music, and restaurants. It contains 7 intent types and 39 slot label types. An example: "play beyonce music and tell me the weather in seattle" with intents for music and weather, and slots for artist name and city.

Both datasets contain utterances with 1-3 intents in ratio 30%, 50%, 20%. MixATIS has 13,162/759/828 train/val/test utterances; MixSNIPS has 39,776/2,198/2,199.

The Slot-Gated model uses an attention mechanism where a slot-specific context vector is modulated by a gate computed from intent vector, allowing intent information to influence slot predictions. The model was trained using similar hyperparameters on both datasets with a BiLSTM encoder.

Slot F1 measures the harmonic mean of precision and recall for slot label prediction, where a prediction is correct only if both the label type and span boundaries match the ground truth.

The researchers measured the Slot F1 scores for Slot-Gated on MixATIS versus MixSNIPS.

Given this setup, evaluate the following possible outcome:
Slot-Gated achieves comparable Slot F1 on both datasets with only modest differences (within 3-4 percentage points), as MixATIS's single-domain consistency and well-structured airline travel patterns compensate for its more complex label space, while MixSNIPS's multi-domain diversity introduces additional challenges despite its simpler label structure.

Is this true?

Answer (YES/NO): YES